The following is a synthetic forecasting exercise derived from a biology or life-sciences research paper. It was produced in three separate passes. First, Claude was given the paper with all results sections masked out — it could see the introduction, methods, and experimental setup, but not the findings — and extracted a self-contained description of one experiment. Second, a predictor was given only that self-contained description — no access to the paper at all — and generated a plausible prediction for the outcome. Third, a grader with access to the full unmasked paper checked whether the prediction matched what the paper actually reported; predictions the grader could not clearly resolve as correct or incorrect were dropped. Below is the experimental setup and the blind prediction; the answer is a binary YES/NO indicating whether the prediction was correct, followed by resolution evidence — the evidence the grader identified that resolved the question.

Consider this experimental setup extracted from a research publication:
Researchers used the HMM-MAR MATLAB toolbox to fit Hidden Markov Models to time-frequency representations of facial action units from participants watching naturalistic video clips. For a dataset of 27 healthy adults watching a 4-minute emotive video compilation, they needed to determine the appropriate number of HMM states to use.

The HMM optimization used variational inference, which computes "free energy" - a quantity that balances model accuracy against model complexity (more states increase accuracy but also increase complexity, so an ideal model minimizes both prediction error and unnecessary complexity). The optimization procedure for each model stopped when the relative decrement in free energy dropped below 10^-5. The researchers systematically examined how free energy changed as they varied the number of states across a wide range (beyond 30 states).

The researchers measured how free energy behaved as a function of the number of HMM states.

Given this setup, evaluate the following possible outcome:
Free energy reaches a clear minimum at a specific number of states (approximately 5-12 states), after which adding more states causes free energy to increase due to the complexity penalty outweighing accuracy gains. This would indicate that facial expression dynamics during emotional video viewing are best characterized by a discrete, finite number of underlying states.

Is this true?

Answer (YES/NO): NO